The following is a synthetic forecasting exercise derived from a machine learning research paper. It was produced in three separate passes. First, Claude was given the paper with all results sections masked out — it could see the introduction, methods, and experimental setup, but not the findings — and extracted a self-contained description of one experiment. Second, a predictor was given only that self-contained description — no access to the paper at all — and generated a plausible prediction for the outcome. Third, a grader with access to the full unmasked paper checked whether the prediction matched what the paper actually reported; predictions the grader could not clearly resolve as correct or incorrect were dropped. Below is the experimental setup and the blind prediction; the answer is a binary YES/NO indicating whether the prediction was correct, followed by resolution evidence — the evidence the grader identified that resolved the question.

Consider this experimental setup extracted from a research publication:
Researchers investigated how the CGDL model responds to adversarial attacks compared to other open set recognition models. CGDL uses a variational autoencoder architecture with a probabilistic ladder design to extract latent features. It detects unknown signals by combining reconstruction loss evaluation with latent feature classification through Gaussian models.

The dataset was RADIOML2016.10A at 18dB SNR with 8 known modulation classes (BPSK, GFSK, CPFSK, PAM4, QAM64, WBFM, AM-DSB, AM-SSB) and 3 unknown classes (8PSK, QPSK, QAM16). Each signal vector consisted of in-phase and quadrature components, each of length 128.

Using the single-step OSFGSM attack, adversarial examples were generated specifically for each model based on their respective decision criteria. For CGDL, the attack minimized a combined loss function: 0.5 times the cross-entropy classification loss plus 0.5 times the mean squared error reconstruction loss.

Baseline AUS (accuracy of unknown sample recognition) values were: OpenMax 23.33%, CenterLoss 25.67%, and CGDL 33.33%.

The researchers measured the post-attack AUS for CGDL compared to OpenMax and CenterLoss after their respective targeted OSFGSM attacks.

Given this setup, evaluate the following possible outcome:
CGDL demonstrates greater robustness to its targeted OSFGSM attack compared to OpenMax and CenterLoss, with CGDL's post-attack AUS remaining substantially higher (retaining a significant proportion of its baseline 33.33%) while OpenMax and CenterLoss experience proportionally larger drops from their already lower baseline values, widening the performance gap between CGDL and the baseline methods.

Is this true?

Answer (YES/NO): NO